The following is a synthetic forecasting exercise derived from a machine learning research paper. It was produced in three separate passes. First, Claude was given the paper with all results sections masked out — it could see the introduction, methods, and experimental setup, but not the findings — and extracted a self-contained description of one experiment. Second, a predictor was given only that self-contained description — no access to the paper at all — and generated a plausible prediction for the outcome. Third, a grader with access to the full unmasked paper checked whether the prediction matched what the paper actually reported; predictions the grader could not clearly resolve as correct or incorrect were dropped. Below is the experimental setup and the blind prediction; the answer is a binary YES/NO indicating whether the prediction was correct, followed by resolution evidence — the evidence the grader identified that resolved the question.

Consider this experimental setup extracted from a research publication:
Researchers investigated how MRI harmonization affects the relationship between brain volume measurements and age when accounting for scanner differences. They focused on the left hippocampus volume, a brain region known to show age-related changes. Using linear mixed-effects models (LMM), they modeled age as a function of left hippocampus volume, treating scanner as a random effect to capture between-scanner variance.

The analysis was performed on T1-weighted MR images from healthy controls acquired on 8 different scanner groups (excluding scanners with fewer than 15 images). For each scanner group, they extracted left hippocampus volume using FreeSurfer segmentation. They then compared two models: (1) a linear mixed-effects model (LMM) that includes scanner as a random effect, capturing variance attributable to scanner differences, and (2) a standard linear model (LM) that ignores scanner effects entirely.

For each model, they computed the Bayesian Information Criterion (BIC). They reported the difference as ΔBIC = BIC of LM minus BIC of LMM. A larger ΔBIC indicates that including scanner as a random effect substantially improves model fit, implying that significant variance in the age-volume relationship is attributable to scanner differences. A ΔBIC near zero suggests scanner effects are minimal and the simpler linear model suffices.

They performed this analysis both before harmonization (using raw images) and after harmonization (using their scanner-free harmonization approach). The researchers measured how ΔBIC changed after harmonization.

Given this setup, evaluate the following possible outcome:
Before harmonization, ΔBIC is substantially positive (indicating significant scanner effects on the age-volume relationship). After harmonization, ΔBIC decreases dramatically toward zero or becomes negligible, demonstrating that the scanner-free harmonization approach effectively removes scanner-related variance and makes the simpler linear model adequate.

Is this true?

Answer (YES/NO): YES